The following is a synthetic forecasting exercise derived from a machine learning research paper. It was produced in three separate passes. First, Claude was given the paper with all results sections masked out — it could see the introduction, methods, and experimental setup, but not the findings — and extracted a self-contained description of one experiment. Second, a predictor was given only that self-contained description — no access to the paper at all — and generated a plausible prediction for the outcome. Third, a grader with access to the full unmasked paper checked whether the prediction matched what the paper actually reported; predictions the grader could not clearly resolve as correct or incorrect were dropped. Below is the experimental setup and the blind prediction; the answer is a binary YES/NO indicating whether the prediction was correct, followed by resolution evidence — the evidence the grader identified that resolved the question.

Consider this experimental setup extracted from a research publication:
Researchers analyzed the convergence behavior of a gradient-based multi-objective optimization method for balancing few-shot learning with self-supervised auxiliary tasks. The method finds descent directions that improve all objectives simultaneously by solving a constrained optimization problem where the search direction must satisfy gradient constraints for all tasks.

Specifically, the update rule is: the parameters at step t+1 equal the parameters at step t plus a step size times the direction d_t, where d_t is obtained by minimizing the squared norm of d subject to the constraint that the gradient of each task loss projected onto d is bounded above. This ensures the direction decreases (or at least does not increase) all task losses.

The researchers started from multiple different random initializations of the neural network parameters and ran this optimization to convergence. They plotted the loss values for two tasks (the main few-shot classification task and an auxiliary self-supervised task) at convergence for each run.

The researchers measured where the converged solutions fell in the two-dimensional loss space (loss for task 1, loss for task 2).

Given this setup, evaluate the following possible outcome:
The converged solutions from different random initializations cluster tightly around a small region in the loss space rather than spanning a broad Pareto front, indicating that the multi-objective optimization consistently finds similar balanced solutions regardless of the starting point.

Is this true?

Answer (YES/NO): YES